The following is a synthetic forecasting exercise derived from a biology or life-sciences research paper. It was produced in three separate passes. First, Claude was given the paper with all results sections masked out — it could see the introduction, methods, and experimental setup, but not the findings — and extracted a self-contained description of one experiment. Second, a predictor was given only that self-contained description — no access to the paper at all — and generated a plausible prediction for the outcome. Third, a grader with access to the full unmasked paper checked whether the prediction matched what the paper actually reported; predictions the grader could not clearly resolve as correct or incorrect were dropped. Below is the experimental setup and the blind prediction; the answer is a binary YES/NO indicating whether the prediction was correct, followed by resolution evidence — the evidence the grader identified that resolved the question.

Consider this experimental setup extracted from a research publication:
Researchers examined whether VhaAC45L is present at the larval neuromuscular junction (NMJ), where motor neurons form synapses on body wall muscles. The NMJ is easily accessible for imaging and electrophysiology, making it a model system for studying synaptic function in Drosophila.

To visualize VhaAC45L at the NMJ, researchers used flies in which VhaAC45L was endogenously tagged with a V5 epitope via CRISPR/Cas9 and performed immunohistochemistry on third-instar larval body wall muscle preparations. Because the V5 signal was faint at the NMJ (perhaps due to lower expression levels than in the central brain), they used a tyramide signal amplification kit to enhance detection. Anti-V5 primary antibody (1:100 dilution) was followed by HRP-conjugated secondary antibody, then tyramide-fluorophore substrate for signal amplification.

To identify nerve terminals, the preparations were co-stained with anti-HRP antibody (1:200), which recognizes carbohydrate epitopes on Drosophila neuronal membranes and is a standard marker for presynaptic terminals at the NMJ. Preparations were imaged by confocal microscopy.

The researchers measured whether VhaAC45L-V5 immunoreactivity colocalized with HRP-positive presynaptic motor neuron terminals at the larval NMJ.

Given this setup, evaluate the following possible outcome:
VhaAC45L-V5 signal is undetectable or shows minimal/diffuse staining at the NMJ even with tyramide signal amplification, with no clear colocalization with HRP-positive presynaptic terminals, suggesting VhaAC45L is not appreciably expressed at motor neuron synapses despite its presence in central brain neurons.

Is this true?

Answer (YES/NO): NO